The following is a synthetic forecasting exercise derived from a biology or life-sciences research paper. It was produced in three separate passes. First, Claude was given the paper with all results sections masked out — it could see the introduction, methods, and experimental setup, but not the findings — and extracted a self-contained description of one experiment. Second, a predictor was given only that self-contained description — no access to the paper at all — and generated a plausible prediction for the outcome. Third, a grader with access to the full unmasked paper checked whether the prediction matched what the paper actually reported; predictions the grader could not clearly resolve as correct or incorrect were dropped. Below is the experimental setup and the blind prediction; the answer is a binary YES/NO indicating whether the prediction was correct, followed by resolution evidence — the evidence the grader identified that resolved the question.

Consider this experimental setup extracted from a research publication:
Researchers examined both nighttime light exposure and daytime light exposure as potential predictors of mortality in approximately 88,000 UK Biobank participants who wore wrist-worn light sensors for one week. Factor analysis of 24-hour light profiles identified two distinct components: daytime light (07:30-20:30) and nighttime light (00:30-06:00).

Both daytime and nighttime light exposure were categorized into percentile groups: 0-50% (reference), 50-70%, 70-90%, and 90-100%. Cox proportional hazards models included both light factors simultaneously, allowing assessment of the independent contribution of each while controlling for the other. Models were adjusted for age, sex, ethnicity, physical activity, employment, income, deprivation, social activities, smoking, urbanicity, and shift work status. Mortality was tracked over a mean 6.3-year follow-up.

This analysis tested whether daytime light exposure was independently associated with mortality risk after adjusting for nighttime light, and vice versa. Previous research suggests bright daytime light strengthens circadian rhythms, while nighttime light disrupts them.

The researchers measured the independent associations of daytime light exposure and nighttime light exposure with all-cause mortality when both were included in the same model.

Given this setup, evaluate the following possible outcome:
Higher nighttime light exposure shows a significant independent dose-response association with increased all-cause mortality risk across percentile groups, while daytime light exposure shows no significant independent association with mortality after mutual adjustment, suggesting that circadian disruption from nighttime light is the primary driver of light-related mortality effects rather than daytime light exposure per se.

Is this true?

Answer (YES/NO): YES